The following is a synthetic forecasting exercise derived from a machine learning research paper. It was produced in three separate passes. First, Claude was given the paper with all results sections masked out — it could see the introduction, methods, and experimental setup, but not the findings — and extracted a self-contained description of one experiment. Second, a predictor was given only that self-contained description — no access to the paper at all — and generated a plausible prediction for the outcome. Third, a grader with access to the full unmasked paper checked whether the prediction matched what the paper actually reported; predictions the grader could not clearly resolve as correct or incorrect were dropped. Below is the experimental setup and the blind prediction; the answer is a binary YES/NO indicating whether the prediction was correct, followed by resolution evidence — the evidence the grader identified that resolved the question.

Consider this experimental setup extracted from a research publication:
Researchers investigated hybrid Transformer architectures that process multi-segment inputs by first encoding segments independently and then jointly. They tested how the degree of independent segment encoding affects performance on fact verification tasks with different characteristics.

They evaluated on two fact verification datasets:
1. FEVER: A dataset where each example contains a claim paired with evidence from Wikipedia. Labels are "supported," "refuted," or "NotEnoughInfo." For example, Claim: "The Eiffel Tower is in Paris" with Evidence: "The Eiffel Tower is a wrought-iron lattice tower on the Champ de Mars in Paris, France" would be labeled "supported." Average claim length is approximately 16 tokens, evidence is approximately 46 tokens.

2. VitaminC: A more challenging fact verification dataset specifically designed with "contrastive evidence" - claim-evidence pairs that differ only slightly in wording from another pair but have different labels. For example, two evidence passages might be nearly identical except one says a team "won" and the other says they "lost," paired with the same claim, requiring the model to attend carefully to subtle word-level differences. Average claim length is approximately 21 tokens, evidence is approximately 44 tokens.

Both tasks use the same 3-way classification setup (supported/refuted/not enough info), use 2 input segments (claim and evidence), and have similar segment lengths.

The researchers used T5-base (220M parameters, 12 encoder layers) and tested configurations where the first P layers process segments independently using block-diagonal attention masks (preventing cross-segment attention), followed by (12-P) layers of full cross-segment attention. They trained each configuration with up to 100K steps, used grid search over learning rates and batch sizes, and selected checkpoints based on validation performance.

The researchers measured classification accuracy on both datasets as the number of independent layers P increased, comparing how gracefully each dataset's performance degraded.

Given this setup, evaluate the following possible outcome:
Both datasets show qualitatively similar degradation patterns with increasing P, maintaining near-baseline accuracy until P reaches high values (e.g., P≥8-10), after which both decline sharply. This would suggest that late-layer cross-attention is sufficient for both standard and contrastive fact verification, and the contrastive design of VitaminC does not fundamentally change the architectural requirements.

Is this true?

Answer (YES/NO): YES